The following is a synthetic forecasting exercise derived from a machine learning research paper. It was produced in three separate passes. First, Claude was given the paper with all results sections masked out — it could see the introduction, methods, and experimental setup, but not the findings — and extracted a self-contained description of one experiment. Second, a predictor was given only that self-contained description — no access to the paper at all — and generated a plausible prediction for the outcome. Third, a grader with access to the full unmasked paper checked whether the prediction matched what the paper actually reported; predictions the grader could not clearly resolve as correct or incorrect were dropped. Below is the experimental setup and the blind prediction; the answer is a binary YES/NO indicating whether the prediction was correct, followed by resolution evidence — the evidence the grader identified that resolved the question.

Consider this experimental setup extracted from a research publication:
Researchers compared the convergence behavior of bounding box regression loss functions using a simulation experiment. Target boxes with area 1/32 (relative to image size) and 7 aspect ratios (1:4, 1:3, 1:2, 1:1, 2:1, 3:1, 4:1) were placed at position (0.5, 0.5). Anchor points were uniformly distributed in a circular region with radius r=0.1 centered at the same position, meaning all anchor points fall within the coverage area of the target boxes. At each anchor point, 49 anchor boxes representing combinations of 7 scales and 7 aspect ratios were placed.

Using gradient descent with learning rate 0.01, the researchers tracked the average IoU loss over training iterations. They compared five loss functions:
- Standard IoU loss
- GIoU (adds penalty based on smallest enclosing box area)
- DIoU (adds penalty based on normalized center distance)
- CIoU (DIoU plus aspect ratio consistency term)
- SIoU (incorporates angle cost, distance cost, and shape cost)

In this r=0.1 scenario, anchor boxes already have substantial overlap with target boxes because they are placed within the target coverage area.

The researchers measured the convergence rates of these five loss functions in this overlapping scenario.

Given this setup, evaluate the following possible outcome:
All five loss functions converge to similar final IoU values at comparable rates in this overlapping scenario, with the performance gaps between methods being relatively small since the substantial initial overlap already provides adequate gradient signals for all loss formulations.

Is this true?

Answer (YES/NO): YES